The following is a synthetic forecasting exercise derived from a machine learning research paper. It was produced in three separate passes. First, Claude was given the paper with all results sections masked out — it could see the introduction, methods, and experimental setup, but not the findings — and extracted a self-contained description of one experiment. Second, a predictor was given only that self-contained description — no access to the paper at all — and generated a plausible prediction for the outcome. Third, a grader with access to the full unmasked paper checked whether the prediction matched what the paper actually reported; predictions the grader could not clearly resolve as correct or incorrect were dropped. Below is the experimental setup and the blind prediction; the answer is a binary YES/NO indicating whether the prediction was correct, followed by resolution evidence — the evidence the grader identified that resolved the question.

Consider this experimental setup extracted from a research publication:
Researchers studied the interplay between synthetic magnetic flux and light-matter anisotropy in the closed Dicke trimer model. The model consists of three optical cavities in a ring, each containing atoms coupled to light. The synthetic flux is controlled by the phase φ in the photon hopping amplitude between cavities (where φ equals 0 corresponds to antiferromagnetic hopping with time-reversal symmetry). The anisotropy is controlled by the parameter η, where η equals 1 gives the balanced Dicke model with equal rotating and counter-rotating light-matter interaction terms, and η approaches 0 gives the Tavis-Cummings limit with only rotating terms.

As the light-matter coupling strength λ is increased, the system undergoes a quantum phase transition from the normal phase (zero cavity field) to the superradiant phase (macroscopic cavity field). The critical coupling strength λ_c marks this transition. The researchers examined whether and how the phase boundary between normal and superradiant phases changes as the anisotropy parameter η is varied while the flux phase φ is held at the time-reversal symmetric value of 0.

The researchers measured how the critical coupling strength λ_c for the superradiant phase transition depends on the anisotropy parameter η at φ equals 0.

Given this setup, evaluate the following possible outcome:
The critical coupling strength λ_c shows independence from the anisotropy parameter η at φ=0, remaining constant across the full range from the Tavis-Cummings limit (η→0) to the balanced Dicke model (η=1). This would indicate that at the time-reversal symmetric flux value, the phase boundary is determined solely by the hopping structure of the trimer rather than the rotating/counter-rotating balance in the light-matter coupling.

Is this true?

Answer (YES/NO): NO